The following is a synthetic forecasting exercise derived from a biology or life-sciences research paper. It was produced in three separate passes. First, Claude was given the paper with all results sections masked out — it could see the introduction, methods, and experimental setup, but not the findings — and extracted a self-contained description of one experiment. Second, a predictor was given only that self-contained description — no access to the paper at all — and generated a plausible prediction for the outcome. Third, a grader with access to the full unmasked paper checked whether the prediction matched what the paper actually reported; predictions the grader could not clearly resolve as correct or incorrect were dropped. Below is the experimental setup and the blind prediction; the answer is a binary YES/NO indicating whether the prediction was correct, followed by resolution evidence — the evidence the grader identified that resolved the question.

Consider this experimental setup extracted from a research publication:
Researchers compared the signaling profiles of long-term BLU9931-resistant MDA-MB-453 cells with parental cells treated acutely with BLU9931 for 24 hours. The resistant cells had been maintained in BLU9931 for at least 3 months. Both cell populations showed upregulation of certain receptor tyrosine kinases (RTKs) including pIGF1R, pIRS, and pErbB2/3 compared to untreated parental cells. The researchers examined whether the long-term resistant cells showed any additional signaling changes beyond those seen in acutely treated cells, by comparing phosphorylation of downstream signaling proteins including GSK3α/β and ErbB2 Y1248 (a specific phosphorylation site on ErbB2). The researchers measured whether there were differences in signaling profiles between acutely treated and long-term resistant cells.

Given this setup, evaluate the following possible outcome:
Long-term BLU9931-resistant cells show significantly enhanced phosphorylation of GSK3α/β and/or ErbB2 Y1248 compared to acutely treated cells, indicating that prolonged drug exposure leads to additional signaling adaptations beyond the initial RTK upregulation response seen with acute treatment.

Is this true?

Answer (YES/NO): YES